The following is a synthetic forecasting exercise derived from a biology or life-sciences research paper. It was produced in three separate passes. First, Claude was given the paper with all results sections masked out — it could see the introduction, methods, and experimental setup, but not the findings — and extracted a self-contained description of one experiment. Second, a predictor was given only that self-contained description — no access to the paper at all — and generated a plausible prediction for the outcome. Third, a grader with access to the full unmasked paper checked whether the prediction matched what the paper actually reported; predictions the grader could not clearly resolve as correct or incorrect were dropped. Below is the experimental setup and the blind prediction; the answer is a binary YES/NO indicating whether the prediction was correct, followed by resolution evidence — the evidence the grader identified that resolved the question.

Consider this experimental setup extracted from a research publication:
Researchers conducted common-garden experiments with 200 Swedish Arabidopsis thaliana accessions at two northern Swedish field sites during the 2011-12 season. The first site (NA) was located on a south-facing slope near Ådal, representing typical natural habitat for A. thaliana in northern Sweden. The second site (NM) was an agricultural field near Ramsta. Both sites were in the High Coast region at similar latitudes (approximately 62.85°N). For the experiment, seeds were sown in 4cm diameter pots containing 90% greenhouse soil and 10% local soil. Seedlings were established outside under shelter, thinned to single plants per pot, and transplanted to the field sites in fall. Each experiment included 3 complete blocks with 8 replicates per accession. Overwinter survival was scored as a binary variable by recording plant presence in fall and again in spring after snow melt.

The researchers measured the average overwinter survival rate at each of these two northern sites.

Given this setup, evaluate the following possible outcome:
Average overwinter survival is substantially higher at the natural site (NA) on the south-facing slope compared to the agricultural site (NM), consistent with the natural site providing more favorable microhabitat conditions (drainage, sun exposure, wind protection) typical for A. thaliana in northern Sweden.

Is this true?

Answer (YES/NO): YES